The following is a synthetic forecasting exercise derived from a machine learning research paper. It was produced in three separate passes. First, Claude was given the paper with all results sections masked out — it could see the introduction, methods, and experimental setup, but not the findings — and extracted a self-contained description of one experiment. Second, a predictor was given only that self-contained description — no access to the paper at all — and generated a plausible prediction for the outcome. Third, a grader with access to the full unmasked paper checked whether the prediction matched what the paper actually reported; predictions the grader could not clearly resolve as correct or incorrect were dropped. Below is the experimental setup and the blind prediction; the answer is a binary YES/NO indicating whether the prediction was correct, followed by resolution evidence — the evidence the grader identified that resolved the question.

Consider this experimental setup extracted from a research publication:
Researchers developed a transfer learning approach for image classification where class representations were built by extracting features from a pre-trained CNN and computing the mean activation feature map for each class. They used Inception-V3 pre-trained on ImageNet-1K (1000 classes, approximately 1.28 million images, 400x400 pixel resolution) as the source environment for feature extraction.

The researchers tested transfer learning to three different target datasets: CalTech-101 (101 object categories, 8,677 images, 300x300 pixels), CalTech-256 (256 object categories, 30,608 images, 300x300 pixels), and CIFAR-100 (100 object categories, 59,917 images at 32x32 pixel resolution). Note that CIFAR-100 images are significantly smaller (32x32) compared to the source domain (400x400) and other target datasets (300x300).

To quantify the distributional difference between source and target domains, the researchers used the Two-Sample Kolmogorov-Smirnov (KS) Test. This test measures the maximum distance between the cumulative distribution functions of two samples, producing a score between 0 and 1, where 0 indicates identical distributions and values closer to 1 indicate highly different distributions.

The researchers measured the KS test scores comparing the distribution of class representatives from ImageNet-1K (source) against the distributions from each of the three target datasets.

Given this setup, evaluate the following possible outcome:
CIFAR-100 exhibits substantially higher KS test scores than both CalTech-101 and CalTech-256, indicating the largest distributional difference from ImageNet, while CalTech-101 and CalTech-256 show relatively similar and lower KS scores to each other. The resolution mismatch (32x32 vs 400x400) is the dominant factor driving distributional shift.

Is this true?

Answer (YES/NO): YES